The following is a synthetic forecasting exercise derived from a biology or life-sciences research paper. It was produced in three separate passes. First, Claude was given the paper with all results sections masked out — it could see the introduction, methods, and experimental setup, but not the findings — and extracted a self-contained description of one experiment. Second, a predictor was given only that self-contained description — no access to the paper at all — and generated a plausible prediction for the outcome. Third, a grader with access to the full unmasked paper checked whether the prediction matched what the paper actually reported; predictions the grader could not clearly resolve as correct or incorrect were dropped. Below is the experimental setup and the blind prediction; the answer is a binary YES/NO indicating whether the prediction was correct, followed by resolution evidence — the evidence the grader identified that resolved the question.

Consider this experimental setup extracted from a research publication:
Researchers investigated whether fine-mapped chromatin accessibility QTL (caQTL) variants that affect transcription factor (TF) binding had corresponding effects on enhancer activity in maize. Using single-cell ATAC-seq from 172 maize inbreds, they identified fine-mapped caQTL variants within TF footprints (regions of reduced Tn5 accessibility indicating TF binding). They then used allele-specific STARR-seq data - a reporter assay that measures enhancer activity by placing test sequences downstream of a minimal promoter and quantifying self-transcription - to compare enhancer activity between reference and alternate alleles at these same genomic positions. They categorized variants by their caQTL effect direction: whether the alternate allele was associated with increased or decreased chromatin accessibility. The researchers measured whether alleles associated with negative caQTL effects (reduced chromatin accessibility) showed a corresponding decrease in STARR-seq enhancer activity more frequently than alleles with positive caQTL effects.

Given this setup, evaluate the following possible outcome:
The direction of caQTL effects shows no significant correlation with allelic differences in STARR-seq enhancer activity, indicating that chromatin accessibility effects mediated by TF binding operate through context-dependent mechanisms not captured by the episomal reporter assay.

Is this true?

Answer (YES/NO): NO